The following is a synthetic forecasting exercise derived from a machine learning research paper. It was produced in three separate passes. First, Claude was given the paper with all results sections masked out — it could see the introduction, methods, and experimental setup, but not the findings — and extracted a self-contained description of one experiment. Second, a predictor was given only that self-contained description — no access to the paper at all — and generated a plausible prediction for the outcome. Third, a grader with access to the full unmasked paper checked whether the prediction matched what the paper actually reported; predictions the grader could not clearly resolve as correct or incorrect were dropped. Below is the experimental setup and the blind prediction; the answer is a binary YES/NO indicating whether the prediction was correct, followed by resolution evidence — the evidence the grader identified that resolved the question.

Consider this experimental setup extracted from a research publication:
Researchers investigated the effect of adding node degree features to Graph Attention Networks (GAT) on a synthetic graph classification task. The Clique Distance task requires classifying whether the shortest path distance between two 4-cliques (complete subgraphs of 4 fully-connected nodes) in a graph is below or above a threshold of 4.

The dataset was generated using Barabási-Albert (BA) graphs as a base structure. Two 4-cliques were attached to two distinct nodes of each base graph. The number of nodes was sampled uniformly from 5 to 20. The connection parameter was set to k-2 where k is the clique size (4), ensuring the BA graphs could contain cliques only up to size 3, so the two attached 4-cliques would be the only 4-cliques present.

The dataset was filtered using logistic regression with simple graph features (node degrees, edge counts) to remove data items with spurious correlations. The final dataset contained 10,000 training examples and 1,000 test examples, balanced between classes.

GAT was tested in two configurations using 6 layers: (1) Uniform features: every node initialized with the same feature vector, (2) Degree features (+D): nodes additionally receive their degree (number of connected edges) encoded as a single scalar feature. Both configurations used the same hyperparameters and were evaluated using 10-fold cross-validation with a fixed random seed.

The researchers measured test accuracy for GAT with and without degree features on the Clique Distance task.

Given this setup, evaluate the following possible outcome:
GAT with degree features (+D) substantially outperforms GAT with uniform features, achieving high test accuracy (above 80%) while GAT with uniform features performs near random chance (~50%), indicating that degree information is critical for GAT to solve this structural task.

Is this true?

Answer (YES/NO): YES